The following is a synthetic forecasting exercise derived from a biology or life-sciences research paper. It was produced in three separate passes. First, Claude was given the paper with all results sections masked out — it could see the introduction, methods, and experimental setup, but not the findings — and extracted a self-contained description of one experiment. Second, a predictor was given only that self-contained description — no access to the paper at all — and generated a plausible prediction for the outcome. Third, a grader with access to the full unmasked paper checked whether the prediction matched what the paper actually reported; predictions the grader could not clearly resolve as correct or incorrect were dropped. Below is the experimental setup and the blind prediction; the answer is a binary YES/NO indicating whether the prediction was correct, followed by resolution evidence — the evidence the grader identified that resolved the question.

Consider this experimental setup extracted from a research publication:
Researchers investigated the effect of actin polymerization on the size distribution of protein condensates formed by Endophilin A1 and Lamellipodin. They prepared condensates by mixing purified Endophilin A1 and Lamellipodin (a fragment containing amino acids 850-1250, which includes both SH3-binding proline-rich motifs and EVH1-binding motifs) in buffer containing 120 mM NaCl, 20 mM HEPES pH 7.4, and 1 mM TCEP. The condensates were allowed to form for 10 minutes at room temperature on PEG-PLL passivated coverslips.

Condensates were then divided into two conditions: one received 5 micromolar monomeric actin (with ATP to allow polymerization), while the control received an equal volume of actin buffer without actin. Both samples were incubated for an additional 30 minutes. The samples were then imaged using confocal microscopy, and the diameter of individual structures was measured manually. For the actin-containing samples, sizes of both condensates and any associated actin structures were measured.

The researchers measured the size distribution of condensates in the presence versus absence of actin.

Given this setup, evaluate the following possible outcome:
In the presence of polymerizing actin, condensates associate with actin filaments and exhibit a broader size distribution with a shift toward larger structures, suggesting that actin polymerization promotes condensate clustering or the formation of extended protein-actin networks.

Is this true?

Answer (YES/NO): NO